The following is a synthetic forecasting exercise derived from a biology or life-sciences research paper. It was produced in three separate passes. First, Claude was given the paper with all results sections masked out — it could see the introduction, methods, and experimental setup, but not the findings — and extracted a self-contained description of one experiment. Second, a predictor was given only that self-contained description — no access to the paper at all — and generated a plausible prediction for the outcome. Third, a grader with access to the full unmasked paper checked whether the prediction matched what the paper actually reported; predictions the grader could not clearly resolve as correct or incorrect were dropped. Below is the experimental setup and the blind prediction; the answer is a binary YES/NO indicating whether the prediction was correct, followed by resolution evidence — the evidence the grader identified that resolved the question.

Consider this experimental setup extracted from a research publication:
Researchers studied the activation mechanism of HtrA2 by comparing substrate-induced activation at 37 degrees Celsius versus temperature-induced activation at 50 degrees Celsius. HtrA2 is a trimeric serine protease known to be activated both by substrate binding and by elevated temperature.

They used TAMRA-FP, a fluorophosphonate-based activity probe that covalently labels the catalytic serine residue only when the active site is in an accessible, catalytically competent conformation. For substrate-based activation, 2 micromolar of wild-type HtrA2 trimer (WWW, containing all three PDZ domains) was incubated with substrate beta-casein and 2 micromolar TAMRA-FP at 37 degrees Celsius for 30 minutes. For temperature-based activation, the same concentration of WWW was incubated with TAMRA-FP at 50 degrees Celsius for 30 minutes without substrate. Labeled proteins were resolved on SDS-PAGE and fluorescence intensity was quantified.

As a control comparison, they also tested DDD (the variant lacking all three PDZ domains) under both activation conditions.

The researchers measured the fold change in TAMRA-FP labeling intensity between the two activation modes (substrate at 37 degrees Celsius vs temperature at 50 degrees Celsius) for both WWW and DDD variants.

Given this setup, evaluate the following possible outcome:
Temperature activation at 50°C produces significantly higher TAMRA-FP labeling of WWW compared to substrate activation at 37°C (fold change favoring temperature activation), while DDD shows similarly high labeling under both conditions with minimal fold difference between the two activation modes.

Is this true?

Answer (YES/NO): NO